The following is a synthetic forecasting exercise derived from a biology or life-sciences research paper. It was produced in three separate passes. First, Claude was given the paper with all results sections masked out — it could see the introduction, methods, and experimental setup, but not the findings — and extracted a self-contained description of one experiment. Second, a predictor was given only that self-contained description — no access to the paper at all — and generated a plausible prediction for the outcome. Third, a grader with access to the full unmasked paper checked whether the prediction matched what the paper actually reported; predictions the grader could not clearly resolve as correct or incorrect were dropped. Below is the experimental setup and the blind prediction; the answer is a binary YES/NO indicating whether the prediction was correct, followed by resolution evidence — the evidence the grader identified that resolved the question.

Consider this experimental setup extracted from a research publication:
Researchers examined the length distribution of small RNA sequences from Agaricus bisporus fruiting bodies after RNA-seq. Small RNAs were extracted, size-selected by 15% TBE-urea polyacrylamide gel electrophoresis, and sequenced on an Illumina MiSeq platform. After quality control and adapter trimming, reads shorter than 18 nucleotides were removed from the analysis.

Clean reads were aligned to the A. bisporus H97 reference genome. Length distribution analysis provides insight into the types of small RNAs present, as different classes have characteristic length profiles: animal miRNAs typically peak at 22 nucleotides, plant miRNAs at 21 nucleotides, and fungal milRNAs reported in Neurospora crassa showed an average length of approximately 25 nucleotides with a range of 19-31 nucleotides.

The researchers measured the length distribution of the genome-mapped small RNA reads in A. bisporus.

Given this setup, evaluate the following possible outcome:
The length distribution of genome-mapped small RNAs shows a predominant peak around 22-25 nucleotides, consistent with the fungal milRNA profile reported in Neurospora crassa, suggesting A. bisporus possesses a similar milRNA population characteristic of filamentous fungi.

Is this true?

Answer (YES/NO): NO